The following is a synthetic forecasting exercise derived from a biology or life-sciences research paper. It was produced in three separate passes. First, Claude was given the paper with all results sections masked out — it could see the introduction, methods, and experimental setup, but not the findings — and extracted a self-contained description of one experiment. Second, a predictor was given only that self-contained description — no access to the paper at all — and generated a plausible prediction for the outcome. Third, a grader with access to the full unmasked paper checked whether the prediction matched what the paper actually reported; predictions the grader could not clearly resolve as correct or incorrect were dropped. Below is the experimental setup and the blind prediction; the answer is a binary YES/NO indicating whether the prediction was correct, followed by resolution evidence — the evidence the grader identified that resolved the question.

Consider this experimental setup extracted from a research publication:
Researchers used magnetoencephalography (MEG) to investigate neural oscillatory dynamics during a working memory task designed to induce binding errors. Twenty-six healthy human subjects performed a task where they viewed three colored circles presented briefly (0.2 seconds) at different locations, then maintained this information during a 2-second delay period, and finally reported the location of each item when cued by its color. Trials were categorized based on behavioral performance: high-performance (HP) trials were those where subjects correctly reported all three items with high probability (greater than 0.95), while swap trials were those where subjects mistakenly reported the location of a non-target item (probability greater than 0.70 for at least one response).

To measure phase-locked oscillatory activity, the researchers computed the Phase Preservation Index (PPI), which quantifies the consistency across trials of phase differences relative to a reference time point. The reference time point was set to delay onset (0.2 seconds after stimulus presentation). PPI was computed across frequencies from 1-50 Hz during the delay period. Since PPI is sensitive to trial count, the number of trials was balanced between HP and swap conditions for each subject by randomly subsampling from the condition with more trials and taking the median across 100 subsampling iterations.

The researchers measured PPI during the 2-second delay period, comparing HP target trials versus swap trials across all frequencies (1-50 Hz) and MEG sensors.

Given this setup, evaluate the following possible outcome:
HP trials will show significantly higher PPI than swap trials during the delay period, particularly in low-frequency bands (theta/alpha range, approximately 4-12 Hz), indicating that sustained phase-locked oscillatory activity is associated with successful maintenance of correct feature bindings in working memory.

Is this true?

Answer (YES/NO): NO